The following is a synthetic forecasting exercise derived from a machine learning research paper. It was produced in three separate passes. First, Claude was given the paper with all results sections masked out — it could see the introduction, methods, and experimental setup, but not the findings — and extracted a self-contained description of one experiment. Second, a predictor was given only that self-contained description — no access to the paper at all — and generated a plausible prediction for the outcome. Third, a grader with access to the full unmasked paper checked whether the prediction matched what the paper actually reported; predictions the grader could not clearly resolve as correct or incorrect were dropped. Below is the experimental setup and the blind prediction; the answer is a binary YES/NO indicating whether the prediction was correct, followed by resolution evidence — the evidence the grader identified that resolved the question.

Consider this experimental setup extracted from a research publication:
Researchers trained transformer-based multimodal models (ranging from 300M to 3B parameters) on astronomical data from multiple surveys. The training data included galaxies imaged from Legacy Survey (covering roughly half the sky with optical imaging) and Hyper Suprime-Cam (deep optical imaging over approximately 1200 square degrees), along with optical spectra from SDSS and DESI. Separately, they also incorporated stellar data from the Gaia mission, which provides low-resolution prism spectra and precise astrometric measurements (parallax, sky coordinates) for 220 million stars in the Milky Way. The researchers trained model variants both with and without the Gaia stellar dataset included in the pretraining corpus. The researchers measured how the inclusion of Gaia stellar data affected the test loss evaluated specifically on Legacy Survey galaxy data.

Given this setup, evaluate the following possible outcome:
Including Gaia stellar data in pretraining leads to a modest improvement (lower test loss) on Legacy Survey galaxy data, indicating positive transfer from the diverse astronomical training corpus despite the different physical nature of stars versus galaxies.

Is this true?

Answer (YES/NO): NO